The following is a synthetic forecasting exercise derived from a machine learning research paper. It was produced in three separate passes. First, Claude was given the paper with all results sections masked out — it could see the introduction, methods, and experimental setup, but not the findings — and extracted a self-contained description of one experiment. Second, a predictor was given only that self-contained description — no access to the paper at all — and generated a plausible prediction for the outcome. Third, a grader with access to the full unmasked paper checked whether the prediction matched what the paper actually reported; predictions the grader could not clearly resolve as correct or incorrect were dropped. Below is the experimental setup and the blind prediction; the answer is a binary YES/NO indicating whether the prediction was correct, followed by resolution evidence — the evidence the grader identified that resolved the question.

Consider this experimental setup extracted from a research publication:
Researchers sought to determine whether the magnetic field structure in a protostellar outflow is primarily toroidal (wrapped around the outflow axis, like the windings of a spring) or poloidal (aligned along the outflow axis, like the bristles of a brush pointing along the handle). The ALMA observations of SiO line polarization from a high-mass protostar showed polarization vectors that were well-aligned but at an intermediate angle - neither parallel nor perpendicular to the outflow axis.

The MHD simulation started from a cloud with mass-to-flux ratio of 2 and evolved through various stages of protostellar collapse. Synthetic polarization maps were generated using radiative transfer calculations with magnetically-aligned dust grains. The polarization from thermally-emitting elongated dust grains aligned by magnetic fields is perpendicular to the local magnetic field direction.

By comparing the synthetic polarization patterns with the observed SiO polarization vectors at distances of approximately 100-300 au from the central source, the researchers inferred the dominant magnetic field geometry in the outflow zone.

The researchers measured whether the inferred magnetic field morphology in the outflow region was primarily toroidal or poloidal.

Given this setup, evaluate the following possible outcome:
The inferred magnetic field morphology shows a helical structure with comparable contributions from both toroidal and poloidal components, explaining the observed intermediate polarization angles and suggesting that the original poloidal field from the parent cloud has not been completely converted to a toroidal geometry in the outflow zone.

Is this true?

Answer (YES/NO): NO